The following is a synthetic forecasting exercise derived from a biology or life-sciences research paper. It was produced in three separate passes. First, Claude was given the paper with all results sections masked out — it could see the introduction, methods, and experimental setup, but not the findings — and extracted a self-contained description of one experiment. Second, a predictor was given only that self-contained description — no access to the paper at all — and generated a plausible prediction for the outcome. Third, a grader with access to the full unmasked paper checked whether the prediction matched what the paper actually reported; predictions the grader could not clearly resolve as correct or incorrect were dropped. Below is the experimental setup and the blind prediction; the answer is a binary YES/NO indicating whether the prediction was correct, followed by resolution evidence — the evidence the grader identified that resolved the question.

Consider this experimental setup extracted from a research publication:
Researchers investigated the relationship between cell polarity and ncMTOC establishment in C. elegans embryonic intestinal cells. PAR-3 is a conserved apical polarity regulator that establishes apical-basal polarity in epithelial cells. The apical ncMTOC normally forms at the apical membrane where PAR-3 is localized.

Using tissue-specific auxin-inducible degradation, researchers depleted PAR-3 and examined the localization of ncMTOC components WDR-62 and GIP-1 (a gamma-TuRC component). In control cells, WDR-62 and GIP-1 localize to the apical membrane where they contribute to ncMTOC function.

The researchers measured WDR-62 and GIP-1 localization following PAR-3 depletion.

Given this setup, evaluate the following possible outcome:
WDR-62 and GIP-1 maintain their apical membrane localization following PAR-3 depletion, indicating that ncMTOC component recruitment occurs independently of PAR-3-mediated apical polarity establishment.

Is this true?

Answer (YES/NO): NO